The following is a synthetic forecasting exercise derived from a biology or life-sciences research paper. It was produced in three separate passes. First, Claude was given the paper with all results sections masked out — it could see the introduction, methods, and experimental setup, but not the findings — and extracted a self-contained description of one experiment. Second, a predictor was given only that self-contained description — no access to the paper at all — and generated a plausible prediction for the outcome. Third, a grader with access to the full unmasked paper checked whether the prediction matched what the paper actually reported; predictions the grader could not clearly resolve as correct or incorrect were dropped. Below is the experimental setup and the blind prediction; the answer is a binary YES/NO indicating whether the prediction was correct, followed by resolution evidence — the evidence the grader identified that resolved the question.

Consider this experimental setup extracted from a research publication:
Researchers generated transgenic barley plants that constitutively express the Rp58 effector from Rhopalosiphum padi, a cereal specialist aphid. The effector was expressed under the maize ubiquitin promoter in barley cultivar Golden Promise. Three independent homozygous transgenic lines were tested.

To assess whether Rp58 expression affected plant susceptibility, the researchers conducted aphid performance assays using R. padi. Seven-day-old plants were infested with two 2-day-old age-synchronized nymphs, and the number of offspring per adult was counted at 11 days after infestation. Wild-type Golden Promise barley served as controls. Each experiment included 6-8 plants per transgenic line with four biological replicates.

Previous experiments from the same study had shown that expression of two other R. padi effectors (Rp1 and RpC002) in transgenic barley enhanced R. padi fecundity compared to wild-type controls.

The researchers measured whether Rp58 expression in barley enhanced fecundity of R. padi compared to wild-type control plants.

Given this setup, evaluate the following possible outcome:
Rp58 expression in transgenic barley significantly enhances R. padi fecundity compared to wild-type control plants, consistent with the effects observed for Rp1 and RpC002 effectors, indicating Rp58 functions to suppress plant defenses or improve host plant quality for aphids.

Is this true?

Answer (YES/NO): NO